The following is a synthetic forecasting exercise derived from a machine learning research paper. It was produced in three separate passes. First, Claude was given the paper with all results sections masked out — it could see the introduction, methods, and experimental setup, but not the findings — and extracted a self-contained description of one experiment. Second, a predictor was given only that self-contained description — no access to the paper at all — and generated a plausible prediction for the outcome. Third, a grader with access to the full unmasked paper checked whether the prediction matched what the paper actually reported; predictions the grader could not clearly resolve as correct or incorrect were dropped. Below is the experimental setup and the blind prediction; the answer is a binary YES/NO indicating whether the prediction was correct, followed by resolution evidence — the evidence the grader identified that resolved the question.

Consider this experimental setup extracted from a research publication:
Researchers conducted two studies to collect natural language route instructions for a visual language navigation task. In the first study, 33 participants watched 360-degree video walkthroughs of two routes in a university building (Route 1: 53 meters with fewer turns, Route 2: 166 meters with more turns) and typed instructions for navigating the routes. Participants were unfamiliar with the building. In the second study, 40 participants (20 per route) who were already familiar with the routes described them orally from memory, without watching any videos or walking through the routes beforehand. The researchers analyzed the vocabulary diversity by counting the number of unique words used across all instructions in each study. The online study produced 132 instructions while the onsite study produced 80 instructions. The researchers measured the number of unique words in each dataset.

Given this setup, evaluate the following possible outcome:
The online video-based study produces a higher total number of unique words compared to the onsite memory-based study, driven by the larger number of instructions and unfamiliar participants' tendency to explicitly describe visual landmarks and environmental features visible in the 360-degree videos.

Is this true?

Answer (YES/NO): NO